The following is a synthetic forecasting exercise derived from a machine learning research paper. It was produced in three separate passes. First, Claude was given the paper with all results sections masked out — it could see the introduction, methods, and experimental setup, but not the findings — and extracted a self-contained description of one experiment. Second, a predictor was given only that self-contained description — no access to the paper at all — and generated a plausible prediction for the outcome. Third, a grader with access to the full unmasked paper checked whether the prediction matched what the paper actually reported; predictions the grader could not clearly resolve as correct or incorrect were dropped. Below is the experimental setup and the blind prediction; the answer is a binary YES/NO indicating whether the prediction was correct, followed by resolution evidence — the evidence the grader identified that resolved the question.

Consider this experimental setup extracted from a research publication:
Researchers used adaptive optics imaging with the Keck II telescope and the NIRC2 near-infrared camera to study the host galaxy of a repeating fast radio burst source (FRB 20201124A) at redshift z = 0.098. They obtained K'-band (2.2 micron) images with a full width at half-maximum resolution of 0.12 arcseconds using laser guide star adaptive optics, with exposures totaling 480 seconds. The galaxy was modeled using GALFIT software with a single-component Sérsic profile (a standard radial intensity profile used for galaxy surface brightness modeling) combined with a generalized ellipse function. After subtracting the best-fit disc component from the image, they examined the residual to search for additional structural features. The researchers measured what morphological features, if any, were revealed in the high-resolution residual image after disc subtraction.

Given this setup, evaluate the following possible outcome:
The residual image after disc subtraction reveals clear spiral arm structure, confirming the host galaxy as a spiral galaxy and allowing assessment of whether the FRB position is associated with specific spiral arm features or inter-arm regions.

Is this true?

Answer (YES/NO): YES